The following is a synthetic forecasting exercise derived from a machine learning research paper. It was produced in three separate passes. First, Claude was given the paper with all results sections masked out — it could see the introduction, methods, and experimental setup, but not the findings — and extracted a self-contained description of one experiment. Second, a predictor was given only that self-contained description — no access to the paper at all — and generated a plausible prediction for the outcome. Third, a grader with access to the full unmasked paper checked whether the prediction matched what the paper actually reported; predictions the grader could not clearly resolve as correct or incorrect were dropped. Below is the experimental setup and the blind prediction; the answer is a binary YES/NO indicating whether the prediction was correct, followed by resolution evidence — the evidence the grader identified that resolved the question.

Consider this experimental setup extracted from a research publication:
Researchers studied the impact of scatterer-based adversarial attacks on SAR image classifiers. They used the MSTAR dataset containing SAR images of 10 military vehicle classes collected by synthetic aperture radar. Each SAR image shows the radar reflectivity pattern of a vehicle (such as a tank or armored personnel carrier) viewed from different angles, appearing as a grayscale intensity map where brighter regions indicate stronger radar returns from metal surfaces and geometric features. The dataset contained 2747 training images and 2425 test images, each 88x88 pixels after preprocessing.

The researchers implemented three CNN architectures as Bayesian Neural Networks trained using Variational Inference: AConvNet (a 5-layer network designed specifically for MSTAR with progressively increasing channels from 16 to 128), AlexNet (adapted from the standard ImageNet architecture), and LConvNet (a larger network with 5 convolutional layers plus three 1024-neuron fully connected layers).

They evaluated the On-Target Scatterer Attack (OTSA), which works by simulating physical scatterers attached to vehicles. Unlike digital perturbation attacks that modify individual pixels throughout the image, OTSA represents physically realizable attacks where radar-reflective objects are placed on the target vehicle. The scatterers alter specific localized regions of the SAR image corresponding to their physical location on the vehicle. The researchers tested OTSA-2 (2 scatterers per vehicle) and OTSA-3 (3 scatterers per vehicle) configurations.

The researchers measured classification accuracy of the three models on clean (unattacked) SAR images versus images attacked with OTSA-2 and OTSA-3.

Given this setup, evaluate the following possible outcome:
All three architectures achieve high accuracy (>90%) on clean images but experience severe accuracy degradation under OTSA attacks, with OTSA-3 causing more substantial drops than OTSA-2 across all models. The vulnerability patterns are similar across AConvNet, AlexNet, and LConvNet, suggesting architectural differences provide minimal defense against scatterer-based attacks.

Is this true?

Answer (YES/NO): YES